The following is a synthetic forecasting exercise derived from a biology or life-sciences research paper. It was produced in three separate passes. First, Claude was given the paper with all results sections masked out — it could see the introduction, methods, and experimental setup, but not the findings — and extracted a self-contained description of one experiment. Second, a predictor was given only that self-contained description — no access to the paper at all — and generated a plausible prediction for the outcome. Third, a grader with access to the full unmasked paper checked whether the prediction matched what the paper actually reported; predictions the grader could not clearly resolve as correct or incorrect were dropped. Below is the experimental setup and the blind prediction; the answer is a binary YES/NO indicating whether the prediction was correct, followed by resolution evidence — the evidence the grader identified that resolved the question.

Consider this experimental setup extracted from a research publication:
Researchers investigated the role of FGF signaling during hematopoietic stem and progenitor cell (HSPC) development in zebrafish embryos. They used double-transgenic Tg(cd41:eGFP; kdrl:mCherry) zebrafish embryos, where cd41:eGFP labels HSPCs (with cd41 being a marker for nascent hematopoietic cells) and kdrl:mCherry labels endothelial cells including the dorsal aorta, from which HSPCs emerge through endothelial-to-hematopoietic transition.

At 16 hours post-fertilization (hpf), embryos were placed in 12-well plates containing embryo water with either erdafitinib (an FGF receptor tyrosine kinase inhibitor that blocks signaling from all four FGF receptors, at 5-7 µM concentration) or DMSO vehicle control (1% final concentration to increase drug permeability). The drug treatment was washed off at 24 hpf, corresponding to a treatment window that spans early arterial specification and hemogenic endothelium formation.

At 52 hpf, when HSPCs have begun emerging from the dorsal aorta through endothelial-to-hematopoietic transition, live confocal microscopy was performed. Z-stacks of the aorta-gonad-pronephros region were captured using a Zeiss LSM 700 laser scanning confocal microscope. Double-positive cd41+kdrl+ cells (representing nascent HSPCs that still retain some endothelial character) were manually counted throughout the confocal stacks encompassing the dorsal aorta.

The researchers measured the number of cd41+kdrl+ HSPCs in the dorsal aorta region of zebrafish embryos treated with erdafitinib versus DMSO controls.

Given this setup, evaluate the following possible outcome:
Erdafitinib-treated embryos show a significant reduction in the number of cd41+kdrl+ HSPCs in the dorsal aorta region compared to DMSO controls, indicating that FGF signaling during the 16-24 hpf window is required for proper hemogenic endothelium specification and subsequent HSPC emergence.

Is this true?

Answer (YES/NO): NO